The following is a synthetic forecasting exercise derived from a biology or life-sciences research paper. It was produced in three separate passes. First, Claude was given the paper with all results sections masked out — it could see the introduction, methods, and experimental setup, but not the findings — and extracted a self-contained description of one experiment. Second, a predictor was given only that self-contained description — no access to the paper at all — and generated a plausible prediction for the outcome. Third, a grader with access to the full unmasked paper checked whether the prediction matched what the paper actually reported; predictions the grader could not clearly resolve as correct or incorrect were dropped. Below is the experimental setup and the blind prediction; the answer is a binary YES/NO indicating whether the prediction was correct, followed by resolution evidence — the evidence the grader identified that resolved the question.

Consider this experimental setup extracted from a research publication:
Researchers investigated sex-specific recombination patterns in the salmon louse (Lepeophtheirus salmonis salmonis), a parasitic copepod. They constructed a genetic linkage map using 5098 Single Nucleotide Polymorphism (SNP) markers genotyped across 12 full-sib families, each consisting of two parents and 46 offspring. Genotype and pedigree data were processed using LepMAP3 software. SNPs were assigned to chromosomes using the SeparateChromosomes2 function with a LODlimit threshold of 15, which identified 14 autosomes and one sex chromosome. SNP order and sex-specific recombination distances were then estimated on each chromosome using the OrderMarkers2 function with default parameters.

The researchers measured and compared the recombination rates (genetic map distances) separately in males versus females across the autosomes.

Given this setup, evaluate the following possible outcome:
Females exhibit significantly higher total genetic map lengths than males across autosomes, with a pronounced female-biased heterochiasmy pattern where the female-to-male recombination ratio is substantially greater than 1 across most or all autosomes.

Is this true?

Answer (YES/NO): NO